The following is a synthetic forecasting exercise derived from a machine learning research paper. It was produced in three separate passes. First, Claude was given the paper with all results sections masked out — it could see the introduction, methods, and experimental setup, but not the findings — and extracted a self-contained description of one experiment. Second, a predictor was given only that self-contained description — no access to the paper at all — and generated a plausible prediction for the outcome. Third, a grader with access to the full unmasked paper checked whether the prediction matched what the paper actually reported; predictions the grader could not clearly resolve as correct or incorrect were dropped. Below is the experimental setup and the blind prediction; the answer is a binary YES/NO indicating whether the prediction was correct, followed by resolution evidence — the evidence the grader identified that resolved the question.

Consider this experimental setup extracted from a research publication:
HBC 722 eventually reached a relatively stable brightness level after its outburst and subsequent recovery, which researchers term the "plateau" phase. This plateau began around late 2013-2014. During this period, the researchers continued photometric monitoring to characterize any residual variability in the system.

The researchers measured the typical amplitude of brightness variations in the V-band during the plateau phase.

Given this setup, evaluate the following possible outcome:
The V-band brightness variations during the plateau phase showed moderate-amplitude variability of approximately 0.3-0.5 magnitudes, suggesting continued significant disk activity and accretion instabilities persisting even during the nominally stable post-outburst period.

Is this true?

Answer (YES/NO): NO